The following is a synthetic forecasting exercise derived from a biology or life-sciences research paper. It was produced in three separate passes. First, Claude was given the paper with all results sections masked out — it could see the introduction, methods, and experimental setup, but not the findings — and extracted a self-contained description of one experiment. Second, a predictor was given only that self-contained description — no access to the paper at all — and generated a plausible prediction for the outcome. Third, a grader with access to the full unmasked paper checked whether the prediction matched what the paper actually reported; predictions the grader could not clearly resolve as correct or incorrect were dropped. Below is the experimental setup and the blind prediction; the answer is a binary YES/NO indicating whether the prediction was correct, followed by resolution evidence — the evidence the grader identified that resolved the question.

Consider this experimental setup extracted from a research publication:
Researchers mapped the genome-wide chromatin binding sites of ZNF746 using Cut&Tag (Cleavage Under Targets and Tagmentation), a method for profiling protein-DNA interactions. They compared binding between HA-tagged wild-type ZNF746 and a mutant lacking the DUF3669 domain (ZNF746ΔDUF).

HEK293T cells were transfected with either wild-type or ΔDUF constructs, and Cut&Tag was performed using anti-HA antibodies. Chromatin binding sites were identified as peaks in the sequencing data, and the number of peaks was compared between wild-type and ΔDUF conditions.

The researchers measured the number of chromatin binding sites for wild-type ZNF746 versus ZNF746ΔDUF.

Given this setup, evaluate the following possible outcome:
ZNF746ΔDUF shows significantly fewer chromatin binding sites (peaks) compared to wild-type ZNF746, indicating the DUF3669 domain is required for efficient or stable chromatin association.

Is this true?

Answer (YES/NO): YES